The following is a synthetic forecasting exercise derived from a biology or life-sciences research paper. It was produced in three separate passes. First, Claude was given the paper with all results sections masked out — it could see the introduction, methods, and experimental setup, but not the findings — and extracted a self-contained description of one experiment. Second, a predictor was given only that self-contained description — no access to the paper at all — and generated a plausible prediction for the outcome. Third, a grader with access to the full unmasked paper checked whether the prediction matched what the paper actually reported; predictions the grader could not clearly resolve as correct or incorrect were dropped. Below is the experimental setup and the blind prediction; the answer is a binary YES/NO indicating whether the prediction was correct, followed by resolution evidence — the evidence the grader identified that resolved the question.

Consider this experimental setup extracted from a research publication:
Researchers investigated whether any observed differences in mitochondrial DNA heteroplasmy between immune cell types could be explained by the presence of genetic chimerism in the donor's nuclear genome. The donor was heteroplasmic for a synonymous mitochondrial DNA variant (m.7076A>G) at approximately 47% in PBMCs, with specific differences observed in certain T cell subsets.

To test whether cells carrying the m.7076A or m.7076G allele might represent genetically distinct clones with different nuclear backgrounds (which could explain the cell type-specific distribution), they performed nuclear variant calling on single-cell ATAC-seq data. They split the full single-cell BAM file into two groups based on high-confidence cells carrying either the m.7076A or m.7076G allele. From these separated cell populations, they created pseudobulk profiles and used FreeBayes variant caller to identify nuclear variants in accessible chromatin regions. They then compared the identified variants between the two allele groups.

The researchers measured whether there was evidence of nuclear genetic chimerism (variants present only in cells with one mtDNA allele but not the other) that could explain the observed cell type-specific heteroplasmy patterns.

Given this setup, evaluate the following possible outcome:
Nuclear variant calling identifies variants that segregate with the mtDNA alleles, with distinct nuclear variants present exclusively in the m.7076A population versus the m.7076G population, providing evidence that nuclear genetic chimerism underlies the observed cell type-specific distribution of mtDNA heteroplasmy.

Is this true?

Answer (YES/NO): NO